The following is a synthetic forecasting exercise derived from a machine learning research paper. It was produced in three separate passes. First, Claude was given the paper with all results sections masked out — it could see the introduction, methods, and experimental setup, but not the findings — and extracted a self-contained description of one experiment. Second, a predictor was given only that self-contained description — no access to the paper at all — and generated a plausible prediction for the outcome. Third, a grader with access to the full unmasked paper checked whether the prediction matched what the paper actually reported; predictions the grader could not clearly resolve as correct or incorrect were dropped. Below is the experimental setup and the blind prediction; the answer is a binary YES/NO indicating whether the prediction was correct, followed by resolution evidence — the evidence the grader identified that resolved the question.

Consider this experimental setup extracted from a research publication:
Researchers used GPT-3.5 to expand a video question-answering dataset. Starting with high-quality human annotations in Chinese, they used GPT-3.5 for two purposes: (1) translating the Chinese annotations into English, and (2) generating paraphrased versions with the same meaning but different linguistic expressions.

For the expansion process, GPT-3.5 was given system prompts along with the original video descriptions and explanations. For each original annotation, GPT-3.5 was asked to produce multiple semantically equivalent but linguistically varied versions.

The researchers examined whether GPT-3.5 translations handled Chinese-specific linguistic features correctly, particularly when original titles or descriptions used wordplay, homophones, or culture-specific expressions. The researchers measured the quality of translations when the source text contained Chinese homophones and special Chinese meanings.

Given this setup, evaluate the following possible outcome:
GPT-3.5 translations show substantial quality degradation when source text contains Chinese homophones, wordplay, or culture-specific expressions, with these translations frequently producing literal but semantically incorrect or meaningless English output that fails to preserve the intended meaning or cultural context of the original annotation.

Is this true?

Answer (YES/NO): NO